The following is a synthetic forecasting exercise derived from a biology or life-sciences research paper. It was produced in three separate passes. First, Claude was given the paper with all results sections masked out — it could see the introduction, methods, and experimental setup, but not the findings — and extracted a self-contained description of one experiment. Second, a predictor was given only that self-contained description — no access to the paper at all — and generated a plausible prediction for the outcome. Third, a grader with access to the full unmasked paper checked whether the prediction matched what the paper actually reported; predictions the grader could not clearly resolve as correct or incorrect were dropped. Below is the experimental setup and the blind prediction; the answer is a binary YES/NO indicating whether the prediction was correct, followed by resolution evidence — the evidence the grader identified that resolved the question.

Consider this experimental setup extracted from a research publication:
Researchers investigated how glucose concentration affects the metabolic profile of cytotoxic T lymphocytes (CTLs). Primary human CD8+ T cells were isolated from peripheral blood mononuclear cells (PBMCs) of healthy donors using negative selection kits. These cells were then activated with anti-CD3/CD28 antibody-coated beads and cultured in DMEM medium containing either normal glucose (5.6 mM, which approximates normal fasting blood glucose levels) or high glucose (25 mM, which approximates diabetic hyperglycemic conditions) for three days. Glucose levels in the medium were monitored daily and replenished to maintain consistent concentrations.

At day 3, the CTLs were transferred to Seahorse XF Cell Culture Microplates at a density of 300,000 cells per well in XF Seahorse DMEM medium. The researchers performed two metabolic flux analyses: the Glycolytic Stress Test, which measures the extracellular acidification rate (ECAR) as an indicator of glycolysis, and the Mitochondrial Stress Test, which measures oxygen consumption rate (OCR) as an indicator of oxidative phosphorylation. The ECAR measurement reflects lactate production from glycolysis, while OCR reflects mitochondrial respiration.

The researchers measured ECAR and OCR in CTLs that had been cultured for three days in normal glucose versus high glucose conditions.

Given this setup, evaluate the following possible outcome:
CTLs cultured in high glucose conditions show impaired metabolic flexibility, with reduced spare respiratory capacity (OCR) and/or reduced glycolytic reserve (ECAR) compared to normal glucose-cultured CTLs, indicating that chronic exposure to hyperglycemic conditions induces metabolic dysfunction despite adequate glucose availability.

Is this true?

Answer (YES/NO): NO